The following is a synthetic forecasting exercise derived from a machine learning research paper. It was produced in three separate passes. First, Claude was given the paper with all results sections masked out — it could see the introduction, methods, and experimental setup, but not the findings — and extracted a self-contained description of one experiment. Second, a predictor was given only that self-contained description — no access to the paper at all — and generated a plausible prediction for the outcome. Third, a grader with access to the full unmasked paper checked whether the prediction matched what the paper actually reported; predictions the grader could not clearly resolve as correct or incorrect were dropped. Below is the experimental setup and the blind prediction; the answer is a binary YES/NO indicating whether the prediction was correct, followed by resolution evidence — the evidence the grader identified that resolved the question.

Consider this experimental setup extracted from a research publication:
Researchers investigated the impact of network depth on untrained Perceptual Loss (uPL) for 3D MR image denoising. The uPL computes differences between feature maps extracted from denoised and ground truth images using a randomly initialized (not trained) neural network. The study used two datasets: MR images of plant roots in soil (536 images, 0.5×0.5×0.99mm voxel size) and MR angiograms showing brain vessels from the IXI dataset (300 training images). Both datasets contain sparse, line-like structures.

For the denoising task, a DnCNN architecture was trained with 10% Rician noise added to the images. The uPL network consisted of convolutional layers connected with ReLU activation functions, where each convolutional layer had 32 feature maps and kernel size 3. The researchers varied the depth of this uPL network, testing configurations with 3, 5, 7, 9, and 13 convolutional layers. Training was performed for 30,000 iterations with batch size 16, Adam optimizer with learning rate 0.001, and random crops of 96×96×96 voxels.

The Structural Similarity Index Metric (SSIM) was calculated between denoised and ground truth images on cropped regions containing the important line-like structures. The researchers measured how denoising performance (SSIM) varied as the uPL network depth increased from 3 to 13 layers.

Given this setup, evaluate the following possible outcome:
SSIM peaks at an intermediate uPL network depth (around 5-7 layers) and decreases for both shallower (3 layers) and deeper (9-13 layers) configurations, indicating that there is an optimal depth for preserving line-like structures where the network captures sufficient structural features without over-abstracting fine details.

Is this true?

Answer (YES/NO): NO